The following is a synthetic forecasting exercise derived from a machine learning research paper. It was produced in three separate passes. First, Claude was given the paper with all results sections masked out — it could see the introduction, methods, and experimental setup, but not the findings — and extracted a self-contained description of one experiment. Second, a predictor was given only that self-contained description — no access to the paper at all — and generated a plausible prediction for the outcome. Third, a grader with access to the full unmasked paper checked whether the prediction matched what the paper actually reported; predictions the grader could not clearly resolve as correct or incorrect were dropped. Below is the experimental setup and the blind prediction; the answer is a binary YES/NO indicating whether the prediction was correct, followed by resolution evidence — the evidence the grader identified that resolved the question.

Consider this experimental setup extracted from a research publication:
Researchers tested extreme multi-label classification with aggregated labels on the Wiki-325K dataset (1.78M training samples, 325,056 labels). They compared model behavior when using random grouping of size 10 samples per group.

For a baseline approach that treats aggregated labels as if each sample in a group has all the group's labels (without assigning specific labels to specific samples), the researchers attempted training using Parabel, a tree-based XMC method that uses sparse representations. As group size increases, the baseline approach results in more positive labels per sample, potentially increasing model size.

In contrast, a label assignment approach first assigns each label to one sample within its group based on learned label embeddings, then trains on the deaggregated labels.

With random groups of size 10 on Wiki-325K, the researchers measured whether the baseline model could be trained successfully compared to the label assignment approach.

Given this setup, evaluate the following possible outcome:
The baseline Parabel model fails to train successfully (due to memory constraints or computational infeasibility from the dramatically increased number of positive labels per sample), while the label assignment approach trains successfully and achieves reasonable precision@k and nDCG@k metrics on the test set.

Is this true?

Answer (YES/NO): YES